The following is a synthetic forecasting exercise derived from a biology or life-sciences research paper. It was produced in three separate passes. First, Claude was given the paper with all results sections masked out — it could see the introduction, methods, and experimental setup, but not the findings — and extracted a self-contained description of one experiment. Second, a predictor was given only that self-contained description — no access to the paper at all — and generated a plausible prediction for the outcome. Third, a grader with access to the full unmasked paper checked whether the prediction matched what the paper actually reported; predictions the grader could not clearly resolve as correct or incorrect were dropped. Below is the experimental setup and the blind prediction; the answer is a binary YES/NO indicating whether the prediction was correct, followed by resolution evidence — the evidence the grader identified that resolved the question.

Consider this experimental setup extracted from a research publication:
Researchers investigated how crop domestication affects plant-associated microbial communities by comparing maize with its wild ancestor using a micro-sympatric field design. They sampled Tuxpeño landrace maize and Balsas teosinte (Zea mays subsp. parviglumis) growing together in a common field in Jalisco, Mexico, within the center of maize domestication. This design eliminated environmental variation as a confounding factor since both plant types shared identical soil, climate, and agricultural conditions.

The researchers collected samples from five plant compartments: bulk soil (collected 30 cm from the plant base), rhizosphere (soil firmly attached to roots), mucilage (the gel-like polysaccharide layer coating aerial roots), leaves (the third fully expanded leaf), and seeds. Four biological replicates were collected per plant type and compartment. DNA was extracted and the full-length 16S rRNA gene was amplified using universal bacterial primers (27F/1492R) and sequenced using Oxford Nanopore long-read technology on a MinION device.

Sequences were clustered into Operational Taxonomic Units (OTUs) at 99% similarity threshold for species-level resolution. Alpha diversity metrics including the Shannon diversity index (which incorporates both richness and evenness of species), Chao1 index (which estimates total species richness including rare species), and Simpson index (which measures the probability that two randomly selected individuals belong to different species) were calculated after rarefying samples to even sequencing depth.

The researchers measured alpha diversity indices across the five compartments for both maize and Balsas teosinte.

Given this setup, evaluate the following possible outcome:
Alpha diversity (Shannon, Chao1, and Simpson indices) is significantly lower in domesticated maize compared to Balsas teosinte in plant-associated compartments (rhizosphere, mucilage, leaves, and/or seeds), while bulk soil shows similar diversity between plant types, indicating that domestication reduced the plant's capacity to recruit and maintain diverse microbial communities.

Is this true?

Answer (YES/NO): YES